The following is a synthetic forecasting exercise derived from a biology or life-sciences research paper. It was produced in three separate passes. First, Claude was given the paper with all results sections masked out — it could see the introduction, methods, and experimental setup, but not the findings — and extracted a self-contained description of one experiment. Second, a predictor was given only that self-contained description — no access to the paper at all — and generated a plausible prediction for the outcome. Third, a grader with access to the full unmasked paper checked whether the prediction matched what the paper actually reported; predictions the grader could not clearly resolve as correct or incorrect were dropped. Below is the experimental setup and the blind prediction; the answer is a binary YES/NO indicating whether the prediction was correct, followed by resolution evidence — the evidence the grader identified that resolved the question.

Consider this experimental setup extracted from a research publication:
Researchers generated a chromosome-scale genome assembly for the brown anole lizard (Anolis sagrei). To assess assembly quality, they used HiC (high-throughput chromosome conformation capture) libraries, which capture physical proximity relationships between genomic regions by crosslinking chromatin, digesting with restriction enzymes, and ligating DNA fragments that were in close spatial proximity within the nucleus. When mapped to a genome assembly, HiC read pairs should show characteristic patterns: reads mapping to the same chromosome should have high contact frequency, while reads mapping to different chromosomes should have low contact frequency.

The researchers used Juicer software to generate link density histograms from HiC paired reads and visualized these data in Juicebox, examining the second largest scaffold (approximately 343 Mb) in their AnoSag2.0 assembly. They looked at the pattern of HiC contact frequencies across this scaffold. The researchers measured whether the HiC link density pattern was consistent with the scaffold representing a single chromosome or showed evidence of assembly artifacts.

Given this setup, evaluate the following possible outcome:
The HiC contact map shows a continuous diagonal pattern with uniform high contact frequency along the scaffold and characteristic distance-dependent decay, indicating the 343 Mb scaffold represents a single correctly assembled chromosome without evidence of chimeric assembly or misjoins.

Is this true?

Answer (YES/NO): NO